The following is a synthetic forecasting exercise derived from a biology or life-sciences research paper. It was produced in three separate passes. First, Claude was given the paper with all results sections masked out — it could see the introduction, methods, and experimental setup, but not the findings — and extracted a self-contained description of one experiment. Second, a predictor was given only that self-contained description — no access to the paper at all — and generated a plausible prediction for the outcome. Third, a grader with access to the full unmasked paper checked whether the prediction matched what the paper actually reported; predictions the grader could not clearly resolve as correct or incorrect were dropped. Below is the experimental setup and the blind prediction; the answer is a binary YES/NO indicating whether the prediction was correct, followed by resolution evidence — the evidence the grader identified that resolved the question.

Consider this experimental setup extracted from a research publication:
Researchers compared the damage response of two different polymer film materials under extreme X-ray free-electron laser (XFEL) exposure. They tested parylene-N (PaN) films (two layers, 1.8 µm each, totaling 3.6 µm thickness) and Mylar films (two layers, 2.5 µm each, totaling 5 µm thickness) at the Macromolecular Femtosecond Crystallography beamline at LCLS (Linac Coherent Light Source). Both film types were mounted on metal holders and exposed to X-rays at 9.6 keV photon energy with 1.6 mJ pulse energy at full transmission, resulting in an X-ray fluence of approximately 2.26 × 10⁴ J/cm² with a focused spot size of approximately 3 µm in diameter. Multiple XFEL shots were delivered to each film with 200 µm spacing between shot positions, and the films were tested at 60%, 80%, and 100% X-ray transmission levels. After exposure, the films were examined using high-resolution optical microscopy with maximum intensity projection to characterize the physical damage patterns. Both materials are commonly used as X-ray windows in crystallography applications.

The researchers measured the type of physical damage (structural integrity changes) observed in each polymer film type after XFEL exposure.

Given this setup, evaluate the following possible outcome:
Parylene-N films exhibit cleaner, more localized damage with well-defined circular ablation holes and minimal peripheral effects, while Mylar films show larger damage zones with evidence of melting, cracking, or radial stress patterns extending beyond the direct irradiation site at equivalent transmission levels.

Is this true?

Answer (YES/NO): NO